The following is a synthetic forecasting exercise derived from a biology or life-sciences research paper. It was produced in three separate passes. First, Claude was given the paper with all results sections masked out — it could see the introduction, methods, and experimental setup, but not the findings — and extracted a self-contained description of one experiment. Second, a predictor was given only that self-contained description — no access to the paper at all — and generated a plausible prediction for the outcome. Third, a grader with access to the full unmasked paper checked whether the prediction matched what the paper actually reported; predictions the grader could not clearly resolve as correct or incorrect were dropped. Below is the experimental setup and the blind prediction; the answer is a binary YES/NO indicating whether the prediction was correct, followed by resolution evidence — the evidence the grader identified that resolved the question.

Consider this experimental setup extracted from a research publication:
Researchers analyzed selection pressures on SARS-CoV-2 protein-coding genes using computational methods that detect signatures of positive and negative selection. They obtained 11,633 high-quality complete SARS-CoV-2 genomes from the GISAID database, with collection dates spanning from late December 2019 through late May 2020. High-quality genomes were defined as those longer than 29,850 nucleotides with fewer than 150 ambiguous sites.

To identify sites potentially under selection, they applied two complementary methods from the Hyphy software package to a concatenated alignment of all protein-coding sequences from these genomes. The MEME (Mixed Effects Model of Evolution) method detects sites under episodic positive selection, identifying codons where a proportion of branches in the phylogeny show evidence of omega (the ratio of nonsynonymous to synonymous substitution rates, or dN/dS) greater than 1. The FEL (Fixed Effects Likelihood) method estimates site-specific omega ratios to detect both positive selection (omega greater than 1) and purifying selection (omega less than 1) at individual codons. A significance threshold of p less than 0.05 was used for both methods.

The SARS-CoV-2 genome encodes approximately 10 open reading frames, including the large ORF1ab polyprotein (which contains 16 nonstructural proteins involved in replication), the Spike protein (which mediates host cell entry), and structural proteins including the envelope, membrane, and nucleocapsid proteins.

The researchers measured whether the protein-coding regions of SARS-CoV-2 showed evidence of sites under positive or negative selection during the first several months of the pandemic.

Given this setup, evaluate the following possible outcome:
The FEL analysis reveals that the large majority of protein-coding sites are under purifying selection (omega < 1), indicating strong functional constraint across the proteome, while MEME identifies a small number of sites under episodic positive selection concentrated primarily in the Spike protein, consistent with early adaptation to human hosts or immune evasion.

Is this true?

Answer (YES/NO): NO